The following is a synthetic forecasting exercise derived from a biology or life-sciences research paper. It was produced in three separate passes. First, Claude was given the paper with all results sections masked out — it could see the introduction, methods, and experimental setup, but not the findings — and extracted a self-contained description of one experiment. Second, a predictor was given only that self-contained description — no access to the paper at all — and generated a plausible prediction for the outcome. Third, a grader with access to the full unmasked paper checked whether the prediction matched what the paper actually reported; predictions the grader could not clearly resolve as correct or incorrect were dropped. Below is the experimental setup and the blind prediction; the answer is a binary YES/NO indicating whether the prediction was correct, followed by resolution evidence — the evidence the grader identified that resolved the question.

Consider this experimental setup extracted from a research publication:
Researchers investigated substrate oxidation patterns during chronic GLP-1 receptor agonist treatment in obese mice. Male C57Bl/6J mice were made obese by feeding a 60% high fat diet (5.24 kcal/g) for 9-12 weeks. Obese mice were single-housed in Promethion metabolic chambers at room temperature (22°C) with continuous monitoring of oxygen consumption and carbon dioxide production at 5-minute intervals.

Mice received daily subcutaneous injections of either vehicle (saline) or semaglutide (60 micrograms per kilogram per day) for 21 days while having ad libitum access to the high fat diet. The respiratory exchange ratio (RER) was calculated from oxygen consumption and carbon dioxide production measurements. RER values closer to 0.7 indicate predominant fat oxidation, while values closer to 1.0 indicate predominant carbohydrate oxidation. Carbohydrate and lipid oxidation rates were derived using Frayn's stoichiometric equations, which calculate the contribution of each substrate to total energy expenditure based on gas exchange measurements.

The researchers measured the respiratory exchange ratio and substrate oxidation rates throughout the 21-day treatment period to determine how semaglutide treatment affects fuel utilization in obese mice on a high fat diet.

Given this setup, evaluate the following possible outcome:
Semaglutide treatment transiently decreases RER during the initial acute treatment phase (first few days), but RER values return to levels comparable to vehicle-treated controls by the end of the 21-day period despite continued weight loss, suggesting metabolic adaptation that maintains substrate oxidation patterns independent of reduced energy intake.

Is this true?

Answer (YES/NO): NO